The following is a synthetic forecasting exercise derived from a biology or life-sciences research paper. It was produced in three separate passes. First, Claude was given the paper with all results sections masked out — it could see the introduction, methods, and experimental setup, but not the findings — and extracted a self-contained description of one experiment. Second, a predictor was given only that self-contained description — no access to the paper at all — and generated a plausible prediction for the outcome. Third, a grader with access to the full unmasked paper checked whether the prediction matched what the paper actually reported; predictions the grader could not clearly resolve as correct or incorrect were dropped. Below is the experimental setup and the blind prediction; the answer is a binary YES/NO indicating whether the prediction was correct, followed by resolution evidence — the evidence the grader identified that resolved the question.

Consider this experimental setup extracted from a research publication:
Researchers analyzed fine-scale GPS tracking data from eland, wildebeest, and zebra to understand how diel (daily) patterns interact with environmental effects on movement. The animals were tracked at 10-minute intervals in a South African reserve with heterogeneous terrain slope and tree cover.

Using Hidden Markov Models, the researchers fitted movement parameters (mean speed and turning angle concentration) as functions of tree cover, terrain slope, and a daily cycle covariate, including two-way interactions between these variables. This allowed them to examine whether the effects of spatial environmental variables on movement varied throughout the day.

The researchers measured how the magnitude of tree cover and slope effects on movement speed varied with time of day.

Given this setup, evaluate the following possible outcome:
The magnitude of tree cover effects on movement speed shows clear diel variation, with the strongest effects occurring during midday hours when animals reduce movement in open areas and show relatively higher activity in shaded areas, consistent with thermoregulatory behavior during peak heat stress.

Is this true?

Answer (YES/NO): NO